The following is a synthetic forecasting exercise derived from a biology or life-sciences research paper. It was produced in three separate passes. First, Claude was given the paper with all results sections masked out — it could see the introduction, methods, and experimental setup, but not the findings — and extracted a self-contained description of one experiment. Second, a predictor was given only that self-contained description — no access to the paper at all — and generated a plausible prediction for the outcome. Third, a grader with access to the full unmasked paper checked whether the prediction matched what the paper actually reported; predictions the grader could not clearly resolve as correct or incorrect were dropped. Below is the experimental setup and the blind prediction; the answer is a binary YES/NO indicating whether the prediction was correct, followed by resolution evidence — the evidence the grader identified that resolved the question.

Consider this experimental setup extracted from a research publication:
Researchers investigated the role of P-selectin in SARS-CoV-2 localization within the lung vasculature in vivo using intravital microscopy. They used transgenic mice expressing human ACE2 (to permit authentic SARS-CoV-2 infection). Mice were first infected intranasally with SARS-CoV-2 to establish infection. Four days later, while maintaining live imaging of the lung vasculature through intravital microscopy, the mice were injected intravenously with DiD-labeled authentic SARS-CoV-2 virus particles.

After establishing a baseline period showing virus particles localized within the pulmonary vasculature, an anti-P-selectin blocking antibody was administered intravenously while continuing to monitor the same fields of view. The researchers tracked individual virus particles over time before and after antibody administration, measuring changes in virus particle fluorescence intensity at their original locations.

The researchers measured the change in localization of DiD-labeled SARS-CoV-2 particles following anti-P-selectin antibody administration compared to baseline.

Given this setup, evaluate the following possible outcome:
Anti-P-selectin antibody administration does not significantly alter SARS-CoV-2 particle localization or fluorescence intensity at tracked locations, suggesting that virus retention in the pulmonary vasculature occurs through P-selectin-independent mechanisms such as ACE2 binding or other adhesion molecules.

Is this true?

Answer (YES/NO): NO